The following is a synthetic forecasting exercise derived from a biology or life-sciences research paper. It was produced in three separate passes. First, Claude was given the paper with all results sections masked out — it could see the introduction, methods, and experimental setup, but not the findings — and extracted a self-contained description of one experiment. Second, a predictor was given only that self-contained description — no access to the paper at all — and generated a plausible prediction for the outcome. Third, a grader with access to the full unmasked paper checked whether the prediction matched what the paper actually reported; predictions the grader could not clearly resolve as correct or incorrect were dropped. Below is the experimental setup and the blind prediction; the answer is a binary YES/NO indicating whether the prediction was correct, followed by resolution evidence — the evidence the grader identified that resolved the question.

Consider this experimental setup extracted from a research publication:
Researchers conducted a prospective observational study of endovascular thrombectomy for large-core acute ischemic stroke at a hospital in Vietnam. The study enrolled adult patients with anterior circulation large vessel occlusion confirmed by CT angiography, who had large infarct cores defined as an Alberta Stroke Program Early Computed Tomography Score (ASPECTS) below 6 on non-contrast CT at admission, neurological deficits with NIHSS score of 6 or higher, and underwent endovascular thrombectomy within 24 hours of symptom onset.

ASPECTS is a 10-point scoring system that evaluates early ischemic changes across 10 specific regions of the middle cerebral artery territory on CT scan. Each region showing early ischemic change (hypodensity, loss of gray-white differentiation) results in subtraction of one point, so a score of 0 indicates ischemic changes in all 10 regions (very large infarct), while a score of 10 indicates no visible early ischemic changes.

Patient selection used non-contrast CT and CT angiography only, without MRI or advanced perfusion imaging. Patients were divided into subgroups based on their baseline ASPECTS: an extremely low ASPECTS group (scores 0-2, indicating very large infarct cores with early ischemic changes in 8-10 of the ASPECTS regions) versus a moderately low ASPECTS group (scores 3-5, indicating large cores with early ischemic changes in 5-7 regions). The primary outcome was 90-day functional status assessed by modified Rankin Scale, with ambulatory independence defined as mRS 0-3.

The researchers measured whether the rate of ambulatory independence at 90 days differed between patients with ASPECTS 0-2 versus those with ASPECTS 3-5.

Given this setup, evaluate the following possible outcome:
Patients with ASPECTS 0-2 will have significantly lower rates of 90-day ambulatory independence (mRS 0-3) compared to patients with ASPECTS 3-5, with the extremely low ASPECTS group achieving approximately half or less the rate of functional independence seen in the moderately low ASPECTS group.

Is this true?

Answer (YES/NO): YES